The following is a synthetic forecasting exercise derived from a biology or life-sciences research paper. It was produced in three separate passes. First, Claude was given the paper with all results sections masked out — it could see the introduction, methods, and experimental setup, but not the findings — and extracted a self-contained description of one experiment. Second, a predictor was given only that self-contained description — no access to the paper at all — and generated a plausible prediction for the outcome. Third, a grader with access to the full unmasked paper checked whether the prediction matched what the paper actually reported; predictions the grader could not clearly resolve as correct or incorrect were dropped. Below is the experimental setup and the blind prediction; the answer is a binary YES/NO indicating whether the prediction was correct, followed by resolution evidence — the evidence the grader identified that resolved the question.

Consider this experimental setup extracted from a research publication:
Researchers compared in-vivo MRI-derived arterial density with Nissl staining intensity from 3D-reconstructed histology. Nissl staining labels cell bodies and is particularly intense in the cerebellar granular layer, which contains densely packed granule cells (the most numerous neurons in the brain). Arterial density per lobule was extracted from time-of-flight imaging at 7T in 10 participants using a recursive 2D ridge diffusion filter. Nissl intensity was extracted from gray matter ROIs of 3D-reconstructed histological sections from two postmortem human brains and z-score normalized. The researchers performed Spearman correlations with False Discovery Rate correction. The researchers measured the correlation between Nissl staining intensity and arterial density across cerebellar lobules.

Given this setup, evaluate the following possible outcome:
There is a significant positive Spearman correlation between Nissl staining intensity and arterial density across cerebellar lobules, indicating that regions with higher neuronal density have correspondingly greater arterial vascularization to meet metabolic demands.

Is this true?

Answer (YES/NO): NO